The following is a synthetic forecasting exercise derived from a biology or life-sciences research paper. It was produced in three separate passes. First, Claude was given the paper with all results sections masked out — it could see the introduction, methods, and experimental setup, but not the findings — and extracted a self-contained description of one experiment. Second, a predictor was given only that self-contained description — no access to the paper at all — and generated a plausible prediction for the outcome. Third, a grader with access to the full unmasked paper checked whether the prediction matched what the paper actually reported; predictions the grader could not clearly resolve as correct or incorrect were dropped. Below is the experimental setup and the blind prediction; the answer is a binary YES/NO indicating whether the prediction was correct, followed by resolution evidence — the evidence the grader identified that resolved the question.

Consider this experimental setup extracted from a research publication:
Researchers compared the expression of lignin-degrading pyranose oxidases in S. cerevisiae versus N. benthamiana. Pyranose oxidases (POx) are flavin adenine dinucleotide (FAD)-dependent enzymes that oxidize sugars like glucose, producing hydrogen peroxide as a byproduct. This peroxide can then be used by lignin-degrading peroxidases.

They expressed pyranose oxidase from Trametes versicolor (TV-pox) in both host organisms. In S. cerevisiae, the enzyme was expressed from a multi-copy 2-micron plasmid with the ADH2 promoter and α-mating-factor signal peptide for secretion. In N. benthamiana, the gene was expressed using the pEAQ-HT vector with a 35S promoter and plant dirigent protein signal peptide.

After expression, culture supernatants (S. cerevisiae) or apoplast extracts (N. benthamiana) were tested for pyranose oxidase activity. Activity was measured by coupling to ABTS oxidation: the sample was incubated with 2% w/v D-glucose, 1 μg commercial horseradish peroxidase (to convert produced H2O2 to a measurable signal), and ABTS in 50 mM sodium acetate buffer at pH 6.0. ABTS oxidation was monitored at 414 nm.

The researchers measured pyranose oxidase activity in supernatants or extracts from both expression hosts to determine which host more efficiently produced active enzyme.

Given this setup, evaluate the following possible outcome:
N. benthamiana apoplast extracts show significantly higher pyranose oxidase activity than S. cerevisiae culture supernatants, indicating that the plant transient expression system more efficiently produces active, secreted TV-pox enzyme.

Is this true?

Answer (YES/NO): NO